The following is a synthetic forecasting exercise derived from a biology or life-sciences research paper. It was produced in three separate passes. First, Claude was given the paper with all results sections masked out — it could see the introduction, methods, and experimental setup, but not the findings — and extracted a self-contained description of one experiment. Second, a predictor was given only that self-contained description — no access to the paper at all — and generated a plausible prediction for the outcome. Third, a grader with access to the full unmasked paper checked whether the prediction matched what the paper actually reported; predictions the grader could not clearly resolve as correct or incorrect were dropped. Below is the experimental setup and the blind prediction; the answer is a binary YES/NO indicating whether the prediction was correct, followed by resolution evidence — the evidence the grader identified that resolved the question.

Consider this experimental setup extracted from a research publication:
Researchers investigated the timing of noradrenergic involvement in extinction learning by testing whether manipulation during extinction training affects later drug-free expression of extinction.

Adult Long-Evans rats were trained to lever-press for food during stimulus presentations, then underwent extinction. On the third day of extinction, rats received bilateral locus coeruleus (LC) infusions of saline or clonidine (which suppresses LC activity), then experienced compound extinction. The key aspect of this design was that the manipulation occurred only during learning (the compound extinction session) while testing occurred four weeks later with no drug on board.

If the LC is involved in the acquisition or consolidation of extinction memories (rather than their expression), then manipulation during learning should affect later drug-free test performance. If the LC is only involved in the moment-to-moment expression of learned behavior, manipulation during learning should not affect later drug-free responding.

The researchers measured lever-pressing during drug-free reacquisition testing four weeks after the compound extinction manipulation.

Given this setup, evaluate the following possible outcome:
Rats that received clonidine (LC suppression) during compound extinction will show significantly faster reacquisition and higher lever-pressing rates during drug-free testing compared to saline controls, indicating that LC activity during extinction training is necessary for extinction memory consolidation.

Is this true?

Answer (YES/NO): YES